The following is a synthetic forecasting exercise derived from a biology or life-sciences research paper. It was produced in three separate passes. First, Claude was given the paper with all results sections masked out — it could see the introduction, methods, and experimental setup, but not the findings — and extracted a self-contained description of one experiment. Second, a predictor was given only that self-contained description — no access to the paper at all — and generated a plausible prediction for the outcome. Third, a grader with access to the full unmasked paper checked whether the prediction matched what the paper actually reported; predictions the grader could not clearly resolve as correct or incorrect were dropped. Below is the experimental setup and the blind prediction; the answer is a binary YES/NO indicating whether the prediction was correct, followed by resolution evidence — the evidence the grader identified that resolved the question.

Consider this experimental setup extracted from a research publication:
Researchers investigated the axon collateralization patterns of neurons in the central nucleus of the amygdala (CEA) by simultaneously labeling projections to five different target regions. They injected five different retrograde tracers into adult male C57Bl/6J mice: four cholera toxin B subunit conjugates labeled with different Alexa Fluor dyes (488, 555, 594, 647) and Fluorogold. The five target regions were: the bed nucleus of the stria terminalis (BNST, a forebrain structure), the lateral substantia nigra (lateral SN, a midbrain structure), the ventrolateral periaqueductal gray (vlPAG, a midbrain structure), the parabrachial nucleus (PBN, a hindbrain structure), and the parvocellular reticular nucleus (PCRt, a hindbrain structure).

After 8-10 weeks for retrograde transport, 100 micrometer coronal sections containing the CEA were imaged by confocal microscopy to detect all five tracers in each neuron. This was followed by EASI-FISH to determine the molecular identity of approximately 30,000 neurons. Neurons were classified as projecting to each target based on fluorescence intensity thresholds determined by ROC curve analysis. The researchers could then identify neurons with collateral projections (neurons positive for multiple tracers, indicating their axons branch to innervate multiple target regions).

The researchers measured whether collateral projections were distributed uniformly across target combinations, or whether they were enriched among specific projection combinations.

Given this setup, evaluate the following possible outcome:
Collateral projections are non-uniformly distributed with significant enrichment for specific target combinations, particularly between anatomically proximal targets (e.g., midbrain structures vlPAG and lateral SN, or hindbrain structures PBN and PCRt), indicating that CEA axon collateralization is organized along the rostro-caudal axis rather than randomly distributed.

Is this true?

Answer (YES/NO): NO